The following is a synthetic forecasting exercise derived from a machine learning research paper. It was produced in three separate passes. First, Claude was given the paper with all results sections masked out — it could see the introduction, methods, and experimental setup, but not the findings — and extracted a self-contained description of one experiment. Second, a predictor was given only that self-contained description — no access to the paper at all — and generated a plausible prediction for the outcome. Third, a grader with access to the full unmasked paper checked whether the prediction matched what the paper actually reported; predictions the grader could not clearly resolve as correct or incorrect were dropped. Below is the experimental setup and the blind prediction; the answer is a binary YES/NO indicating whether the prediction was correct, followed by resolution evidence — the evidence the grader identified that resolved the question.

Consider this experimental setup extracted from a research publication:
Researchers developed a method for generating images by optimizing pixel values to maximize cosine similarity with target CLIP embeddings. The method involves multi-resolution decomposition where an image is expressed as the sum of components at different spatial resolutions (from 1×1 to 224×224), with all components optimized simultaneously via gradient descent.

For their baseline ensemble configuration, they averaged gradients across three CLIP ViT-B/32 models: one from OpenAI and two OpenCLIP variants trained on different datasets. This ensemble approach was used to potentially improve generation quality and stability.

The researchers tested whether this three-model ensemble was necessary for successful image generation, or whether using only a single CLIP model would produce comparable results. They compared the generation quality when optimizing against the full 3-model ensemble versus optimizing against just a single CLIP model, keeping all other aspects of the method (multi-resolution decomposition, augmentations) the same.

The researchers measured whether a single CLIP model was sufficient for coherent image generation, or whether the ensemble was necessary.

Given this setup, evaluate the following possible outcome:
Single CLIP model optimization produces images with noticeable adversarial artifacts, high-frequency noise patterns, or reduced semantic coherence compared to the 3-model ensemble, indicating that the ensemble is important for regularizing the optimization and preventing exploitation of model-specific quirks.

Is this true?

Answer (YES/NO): NO